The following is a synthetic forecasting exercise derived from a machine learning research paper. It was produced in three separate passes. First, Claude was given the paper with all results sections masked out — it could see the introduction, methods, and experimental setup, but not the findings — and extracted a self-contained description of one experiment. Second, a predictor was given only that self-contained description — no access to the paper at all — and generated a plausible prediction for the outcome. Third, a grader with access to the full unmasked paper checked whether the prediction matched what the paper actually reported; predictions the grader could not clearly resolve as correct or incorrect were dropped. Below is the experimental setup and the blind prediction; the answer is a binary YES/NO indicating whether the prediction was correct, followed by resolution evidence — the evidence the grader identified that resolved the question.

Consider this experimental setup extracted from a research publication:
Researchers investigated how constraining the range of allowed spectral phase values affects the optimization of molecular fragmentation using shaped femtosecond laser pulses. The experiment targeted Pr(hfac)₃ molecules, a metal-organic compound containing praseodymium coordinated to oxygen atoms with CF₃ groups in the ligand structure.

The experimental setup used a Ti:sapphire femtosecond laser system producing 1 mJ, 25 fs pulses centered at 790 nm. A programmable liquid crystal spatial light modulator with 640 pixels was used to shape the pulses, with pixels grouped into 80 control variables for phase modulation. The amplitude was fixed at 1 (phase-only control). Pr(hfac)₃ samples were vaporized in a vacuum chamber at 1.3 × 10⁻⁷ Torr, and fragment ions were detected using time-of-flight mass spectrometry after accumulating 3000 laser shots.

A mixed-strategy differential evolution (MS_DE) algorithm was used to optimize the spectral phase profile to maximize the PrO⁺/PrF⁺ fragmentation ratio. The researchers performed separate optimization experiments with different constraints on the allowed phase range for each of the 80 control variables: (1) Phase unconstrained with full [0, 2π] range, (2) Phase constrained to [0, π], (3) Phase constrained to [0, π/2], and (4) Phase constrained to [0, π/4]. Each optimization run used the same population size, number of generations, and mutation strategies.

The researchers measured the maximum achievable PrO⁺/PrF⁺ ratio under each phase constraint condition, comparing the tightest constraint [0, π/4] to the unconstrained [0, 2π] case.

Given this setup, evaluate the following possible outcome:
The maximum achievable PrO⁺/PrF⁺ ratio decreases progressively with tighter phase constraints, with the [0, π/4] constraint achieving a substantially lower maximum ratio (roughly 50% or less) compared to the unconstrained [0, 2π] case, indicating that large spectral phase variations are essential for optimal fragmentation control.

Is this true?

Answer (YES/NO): NO